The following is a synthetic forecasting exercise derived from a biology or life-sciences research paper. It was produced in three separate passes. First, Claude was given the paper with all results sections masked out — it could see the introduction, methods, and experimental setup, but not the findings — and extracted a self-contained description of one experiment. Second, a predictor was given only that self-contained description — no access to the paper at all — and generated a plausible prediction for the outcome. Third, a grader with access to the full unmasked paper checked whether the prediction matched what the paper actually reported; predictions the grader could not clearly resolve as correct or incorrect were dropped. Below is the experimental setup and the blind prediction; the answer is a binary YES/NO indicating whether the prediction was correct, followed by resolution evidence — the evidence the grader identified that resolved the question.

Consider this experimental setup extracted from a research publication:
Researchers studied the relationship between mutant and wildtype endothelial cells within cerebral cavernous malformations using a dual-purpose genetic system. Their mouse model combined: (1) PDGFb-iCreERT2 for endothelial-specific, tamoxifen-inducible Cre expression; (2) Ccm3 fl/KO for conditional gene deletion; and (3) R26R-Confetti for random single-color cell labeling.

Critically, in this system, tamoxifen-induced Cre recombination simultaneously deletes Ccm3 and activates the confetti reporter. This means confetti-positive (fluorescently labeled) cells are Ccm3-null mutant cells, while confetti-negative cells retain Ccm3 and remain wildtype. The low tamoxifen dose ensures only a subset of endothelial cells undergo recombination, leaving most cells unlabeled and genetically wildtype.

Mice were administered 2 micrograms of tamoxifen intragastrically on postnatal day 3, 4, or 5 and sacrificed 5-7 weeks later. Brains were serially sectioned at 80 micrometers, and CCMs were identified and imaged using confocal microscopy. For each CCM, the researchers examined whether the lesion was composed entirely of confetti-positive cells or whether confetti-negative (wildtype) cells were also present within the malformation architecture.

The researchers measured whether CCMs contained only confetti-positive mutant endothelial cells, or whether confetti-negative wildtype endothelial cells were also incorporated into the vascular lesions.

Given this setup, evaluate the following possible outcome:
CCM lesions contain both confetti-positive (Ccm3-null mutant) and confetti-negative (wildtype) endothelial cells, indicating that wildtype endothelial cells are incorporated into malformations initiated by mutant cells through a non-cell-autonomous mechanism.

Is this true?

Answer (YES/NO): YES